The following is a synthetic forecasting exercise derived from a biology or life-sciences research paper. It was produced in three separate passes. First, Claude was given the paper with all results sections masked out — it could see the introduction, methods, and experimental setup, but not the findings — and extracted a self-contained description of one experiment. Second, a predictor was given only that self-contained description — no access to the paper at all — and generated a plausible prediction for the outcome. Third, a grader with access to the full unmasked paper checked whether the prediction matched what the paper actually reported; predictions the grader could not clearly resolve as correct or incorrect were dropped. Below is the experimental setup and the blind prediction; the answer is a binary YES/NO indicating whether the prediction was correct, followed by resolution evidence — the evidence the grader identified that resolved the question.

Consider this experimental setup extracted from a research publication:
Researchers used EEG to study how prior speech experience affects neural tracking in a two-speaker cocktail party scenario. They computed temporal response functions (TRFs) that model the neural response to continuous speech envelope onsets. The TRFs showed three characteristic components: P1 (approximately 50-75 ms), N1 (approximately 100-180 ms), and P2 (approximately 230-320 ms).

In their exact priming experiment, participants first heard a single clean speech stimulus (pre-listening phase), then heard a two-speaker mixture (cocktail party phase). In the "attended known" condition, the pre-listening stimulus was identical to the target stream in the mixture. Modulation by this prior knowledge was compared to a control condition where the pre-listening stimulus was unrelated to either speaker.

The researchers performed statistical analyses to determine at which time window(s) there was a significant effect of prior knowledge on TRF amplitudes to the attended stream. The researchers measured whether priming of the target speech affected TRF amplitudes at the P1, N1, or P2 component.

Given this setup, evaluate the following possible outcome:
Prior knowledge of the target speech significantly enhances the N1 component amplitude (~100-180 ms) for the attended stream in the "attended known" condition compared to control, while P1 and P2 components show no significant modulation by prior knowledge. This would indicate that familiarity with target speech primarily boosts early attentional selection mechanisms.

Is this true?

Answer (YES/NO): NO